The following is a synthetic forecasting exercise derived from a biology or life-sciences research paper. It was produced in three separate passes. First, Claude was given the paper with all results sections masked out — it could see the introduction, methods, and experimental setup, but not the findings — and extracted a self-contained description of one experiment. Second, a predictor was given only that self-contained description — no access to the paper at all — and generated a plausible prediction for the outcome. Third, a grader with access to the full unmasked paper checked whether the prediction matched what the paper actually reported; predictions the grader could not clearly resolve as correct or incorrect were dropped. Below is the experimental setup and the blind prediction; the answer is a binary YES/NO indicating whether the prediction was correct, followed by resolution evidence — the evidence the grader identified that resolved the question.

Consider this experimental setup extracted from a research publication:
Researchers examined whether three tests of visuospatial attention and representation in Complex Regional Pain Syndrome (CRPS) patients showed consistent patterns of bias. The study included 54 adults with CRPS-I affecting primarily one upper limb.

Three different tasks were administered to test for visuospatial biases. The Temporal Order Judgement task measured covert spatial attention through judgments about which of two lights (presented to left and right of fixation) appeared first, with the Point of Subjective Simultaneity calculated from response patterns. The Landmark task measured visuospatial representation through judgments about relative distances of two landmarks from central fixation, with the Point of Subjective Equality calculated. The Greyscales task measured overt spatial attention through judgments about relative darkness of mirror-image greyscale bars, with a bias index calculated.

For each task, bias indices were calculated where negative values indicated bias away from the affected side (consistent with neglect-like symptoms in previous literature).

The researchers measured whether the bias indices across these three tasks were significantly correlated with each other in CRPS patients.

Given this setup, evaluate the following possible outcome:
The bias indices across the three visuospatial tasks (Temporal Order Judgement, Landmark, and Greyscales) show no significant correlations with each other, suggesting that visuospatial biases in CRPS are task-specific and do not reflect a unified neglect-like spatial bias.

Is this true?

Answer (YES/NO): NO